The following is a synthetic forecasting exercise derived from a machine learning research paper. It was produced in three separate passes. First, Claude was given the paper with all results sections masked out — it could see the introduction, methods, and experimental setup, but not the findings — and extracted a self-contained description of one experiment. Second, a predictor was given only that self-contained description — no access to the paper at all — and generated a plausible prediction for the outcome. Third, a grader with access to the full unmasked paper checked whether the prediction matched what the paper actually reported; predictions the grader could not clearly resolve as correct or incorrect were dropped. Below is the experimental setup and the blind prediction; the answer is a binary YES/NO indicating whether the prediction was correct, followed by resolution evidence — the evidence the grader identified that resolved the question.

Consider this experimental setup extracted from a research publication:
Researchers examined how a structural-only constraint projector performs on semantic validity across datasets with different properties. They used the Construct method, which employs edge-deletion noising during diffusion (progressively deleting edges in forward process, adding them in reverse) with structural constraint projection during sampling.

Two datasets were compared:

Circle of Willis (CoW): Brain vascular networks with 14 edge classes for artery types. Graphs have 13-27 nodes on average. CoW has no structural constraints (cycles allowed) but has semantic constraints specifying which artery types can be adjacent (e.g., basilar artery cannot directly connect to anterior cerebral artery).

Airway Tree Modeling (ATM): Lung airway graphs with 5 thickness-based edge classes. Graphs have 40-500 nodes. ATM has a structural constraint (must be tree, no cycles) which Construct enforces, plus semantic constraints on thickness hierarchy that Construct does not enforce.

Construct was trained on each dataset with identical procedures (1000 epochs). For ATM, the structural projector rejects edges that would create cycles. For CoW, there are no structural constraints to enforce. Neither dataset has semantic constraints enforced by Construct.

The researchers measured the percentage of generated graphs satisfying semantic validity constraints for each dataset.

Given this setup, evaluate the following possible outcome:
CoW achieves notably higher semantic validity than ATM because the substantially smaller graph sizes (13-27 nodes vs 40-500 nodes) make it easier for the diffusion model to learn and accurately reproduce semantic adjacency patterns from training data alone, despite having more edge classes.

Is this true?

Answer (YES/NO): YES